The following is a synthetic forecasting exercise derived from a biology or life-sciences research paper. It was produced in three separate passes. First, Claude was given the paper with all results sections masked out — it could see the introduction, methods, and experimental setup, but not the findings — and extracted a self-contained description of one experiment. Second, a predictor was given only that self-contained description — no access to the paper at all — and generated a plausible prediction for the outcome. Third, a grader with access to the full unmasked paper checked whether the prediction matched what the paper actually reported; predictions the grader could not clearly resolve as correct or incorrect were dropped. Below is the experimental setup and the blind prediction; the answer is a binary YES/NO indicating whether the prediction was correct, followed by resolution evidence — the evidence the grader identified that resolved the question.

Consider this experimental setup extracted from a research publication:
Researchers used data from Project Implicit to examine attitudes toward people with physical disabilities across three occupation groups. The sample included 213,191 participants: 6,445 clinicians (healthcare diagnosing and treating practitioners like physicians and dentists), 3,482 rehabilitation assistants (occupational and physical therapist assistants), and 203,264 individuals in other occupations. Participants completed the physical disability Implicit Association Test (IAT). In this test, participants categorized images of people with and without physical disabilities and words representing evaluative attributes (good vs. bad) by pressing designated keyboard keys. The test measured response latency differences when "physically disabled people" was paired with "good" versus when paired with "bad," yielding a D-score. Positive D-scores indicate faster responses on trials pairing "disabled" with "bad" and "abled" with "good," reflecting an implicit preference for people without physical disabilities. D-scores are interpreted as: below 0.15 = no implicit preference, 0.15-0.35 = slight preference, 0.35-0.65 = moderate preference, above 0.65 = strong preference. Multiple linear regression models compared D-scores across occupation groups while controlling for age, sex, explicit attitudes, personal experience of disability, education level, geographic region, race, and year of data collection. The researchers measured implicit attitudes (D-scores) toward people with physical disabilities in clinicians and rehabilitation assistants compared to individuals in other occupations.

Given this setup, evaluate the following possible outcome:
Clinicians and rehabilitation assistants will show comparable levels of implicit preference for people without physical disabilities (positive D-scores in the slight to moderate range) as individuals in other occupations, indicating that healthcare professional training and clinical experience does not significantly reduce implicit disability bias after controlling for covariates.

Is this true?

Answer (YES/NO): YES